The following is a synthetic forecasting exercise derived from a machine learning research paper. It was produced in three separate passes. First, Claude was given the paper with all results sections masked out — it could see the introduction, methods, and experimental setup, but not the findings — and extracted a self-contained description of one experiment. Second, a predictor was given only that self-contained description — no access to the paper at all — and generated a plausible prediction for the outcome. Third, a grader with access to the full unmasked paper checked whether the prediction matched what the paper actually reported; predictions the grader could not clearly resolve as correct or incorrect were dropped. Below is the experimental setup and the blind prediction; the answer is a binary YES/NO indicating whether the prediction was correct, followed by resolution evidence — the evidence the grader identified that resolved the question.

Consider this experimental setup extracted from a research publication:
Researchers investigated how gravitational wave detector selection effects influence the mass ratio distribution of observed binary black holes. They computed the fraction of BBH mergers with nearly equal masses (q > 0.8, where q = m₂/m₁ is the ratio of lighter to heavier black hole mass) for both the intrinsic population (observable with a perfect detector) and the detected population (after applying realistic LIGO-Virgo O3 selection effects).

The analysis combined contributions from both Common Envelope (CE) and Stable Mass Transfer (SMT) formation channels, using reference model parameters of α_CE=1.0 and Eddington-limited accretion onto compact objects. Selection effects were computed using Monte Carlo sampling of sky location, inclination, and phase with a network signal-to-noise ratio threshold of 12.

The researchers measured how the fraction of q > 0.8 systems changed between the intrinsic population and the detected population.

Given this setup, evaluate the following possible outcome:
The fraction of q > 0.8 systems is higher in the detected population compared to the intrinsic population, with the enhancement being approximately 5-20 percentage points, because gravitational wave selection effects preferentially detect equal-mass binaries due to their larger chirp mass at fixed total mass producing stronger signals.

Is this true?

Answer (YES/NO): NO